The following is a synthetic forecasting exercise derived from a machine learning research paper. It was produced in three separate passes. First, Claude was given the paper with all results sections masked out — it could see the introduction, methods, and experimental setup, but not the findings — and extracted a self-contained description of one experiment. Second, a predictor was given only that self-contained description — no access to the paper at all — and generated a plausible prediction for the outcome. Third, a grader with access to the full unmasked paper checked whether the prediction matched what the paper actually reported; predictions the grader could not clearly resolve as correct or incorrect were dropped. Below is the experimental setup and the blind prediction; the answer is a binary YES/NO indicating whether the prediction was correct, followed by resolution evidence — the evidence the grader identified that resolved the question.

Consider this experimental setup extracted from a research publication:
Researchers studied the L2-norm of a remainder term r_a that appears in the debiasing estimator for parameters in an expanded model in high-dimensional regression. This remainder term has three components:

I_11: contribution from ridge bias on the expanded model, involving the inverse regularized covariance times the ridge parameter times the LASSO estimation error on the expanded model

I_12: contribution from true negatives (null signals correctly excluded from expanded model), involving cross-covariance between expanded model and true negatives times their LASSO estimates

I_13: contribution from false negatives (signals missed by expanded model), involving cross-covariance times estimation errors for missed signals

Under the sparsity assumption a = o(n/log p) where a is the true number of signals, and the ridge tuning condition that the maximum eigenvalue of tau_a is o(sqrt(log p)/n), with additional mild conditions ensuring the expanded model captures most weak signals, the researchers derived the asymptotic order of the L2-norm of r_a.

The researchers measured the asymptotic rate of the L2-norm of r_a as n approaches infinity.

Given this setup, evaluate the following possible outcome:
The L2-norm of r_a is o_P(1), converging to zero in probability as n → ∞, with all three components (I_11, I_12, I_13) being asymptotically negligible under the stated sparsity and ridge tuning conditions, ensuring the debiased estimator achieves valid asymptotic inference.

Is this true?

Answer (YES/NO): NO